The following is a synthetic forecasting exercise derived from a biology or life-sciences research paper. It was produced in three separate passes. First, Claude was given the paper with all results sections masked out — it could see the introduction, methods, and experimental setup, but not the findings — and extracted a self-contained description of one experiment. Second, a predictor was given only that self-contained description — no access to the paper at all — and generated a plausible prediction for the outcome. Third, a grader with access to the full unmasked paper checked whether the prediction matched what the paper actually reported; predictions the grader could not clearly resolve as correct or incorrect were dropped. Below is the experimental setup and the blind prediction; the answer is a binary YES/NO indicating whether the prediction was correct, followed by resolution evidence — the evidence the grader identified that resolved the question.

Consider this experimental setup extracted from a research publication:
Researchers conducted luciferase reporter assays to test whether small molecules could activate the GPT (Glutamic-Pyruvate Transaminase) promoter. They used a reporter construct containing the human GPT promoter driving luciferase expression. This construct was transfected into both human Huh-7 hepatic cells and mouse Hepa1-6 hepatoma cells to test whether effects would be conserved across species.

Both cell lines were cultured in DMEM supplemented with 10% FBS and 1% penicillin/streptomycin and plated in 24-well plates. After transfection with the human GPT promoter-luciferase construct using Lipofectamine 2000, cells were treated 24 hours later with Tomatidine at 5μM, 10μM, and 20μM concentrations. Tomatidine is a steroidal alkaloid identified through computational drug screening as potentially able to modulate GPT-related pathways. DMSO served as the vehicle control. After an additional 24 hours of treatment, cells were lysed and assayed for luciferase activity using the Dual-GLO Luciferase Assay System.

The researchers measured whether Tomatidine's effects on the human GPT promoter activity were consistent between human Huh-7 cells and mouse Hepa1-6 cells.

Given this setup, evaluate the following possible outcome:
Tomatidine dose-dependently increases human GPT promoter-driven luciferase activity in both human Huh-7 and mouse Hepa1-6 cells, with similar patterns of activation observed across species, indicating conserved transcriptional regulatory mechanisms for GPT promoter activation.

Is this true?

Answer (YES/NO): YES